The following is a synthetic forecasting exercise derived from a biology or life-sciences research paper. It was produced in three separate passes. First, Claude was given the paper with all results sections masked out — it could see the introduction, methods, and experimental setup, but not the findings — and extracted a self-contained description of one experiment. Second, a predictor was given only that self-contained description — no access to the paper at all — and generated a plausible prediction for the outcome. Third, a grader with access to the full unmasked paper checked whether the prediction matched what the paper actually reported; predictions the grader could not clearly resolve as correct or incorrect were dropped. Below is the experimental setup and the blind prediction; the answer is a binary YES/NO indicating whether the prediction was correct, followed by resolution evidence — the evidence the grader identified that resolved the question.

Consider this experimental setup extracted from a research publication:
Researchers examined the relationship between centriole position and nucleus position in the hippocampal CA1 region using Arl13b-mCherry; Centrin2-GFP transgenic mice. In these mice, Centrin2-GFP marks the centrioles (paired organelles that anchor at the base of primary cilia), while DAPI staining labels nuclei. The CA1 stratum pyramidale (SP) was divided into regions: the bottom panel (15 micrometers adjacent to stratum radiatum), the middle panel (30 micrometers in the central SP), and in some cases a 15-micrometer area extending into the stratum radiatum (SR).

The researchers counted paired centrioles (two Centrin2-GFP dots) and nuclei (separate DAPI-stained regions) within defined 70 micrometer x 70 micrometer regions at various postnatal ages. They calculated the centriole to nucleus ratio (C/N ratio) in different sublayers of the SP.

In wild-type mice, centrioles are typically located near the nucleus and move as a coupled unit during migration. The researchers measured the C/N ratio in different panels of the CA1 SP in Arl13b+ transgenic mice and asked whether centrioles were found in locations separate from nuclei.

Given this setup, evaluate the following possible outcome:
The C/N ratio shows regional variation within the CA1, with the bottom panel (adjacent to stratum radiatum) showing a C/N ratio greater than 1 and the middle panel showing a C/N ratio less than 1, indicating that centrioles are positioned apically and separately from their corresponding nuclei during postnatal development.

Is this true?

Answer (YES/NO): NO